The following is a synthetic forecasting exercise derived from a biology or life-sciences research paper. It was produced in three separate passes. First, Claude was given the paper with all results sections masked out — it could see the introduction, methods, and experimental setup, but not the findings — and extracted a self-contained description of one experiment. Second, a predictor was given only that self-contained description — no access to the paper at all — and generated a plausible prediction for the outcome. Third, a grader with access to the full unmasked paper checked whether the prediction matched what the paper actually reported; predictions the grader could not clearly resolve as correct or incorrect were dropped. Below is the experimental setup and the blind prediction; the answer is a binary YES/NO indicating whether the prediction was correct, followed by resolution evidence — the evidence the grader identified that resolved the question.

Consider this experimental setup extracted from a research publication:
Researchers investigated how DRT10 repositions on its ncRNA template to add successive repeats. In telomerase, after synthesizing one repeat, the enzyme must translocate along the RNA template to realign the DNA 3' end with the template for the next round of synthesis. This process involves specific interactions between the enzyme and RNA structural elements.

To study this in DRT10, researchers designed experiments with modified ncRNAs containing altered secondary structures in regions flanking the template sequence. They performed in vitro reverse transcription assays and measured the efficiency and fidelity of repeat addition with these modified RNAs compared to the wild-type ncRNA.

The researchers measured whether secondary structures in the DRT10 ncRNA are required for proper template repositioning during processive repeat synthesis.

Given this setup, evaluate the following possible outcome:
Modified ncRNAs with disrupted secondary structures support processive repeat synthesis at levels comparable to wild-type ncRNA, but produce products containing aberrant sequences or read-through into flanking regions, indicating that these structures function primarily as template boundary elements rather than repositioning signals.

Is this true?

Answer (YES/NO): NO